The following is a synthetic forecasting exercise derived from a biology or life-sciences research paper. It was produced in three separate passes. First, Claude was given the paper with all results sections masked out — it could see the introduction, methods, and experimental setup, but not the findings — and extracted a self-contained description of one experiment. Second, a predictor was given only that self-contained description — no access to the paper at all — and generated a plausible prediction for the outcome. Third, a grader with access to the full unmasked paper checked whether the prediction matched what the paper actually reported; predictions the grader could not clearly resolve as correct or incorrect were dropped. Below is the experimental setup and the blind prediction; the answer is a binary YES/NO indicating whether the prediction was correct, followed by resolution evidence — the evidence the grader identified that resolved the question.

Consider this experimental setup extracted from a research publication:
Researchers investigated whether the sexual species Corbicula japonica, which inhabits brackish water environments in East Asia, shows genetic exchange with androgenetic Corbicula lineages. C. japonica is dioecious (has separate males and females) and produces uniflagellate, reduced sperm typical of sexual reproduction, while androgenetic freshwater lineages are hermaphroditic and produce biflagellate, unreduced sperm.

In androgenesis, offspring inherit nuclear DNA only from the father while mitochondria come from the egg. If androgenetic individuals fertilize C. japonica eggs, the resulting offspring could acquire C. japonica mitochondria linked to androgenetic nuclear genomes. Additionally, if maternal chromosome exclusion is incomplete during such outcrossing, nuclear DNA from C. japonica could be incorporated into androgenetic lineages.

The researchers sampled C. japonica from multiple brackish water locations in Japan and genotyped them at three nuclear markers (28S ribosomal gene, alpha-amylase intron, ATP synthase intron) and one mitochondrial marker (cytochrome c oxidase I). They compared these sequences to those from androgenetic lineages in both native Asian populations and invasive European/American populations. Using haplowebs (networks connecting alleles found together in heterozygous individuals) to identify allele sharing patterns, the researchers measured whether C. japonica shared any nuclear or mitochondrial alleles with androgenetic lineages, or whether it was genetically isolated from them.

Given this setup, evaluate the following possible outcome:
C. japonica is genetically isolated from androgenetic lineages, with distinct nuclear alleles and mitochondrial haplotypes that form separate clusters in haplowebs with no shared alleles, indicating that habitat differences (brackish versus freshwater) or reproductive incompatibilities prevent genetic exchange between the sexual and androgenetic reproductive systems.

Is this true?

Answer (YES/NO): YES